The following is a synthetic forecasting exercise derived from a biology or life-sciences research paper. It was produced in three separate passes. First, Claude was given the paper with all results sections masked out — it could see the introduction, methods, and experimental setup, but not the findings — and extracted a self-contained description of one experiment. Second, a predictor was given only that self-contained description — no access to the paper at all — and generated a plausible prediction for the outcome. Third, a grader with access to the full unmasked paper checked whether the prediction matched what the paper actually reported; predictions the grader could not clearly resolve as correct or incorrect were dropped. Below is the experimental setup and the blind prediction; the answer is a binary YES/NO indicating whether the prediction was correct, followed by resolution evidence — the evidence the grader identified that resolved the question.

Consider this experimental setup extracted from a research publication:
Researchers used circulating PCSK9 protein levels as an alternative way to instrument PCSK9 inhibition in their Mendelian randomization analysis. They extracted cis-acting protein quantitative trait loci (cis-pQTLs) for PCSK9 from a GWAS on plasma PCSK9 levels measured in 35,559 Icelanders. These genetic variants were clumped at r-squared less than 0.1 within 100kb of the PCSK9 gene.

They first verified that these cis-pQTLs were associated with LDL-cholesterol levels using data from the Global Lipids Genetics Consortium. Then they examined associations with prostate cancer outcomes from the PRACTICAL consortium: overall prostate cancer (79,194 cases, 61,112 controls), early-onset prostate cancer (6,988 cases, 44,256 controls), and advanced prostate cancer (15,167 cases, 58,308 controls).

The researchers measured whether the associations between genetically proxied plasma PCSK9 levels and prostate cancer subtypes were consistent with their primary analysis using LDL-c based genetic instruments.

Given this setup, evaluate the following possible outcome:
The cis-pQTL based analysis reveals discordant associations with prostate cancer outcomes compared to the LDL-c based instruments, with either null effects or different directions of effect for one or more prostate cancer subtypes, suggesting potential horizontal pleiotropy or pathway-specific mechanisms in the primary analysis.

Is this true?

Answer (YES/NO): NO